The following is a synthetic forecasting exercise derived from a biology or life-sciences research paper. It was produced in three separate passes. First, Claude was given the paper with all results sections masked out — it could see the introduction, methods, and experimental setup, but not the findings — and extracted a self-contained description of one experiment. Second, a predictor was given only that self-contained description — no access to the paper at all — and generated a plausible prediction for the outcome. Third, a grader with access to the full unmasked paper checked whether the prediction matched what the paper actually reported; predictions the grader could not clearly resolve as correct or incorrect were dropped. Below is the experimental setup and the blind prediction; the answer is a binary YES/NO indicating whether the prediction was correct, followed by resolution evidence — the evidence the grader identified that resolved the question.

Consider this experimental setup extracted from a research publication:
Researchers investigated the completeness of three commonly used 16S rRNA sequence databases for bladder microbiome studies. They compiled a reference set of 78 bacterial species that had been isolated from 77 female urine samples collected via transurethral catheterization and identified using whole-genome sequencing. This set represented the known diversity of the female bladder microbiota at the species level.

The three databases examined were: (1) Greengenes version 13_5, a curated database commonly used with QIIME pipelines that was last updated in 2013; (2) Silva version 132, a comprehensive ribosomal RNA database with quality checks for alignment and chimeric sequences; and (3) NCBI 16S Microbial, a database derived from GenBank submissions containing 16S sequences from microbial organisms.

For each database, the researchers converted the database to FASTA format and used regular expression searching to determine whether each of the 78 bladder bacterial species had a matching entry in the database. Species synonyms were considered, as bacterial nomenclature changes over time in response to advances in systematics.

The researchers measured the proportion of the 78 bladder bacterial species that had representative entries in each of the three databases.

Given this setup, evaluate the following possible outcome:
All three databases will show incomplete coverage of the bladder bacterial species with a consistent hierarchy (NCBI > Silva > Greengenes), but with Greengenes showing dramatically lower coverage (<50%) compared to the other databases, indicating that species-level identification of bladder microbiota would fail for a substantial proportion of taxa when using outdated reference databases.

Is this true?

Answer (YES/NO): NO